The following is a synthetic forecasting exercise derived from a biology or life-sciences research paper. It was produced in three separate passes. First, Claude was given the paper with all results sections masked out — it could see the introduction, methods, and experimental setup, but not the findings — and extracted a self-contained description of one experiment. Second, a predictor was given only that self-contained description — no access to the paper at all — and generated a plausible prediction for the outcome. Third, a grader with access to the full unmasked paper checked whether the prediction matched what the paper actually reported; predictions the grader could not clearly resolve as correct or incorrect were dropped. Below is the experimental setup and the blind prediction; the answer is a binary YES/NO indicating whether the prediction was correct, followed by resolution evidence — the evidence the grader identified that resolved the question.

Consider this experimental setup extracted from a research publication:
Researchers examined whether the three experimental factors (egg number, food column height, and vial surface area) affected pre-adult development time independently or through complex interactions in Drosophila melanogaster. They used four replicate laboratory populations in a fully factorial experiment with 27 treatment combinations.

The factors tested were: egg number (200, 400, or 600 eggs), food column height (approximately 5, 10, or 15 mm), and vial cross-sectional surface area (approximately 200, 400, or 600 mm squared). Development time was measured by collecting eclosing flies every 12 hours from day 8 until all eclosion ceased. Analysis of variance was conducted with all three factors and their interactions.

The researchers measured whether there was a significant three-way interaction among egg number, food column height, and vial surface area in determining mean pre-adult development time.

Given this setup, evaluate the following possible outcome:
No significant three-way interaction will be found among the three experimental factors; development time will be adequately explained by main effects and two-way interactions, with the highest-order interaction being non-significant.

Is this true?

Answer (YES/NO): NO